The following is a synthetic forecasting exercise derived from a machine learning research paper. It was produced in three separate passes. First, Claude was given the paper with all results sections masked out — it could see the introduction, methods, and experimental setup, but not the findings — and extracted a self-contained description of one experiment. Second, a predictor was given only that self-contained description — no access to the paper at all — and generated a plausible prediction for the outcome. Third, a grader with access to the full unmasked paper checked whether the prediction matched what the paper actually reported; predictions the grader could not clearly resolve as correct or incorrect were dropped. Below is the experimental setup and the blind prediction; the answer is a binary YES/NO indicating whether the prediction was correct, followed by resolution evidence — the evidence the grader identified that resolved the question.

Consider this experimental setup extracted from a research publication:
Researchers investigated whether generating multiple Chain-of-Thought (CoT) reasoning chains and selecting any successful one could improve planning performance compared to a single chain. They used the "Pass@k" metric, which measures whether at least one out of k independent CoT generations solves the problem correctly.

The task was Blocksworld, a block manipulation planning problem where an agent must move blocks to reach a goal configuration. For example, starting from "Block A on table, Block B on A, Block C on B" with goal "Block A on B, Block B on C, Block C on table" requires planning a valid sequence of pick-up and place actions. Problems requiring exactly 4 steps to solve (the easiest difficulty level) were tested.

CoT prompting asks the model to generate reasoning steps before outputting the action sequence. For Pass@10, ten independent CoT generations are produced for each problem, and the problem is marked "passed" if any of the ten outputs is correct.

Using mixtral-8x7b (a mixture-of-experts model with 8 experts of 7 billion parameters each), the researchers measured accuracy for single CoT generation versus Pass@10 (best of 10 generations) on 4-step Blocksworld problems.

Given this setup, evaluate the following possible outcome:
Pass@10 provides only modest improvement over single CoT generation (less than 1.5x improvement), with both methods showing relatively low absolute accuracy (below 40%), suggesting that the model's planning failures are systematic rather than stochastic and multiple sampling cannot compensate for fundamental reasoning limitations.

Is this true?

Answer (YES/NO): NO